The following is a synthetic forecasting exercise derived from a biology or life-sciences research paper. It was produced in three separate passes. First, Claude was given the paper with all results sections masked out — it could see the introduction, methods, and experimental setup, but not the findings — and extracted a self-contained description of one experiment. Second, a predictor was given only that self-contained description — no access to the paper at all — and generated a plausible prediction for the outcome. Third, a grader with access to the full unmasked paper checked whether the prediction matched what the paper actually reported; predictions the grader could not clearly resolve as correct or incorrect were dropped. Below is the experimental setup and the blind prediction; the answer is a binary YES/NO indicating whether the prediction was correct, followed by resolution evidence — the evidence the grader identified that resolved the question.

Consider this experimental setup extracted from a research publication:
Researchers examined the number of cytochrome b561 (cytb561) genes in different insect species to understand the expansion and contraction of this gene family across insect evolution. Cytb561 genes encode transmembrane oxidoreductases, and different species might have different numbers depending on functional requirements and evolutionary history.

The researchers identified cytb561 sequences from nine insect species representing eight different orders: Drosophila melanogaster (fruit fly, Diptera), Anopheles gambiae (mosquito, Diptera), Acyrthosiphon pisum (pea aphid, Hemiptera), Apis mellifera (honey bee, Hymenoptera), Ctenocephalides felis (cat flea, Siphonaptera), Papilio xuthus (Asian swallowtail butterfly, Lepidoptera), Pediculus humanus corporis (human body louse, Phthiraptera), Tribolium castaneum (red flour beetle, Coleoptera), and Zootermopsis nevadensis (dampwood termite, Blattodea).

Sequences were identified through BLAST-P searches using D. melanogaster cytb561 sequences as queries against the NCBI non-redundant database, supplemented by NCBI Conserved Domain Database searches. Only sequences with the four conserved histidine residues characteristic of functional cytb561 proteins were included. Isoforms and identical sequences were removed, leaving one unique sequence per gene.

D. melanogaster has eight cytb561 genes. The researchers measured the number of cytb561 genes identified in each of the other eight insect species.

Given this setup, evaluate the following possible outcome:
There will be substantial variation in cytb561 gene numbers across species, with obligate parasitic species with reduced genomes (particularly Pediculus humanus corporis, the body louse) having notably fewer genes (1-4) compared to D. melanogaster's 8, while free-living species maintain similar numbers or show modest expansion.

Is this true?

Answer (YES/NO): YES